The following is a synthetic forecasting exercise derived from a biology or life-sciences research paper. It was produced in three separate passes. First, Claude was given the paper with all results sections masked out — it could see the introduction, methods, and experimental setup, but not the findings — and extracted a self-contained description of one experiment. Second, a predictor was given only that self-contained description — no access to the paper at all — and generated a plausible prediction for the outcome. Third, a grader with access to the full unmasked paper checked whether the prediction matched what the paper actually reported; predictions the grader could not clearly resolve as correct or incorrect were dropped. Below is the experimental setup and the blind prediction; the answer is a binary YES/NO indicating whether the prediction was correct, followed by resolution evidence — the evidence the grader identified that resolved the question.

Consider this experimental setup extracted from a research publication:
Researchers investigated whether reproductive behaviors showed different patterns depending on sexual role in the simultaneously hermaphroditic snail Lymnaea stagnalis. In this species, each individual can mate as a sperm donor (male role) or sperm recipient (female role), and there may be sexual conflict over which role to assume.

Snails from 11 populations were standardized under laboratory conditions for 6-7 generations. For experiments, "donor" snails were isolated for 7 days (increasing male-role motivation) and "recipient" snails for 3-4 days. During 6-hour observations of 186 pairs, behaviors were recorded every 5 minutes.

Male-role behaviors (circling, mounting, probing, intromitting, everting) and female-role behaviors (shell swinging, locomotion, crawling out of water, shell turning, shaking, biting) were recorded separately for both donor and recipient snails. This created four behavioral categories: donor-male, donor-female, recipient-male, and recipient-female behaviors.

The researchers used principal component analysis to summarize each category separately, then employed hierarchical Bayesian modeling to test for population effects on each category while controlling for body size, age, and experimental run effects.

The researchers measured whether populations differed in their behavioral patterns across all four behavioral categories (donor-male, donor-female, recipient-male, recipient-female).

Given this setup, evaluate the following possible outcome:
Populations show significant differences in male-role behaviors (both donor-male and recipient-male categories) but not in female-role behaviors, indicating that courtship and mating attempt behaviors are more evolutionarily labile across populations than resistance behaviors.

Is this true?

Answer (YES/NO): NO